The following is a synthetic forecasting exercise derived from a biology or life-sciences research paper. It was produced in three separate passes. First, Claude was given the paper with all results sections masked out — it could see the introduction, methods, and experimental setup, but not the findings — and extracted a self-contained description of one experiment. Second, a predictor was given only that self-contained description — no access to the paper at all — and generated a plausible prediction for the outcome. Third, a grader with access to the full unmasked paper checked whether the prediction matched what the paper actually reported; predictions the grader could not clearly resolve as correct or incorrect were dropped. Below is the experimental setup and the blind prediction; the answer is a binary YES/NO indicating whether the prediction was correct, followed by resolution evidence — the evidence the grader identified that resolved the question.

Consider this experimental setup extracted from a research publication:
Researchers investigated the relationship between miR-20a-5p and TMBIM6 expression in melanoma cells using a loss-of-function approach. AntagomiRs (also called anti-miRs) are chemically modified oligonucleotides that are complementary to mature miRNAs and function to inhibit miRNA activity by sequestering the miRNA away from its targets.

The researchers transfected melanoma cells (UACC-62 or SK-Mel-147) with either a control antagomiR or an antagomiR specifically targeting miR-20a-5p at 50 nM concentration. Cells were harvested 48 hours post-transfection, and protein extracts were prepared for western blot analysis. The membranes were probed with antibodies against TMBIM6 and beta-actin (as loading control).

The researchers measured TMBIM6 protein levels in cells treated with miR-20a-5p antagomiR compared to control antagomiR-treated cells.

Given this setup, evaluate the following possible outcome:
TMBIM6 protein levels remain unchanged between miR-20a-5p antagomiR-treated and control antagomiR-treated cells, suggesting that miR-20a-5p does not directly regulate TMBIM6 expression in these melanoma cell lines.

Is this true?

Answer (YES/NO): NO